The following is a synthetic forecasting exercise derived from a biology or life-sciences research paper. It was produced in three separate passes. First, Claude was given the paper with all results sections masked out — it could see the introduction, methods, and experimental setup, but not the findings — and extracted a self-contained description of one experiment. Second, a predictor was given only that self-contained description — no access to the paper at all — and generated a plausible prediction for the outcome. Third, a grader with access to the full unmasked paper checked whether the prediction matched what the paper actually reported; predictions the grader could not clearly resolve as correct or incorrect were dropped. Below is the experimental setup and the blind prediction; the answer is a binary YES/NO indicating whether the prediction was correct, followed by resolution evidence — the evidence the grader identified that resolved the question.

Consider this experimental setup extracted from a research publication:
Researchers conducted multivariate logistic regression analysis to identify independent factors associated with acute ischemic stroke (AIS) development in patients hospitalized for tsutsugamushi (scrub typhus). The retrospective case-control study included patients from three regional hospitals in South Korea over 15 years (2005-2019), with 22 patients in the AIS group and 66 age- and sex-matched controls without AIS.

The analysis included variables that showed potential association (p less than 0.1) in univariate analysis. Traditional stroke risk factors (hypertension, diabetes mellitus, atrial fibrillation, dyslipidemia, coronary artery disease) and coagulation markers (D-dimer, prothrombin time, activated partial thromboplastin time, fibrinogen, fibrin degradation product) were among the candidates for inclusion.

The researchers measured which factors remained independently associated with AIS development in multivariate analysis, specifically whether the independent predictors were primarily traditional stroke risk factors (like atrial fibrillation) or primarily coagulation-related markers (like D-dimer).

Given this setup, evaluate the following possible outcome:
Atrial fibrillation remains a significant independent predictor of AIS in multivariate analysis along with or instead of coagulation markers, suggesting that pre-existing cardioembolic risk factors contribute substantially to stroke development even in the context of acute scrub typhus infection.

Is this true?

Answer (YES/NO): NO